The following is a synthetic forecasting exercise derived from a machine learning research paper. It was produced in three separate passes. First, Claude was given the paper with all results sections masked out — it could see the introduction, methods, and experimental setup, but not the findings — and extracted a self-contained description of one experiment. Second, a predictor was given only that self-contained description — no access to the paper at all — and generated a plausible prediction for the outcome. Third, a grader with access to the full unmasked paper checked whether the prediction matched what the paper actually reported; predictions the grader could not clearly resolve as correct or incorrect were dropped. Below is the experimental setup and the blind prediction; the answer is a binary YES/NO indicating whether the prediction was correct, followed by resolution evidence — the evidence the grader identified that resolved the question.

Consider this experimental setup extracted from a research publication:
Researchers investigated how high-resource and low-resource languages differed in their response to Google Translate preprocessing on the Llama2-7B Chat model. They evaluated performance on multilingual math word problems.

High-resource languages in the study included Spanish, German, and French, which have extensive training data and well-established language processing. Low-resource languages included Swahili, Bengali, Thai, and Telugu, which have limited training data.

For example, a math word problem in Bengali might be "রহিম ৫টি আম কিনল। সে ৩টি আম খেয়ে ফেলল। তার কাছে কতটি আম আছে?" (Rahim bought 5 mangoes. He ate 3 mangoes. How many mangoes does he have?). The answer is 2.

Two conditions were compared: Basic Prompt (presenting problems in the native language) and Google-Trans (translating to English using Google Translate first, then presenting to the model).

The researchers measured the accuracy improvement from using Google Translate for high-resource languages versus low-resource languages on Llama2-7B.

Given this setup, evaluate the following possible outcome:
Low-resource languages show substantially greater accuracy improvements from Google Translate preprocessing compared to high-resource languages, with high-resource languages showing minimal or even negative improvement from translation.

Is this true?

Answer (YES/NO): YES